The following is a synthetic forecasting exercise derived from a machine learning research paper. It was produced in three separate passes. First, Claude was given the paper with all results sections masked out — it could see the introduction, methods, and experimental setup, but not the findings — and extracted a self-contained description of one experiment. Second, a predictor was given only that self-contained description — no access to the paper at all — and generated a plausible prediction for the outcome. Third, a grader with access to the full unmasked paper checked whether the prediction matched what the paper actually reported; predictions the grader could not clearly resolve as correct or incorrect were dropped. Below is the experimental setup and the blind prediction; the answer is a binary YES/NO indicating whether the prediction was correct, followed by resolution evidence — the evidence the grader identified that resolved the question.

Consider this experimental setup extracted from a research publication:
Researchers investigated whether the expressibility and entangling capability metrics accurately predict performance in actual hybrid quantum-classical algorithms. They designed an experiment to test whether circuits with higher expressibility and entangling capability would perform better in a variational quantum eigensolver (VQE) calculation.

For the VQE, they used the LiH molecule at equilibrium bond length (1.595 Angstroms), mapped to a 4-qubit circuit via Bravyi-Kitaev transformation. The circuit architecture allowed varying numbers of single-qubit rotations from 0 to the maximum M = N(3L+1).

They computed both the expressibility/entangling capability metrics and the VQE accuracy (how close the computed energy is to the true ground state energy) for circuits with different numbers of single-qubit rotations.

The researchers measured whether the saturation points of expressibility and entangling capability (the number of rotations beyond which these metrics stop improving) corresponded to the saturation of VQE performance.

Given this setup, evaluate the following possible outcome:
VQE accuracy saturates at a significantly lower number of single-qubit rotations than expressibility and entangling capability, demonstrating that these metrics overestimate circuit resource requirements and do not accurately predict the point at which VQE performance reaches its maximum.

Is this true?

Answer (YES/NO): NO